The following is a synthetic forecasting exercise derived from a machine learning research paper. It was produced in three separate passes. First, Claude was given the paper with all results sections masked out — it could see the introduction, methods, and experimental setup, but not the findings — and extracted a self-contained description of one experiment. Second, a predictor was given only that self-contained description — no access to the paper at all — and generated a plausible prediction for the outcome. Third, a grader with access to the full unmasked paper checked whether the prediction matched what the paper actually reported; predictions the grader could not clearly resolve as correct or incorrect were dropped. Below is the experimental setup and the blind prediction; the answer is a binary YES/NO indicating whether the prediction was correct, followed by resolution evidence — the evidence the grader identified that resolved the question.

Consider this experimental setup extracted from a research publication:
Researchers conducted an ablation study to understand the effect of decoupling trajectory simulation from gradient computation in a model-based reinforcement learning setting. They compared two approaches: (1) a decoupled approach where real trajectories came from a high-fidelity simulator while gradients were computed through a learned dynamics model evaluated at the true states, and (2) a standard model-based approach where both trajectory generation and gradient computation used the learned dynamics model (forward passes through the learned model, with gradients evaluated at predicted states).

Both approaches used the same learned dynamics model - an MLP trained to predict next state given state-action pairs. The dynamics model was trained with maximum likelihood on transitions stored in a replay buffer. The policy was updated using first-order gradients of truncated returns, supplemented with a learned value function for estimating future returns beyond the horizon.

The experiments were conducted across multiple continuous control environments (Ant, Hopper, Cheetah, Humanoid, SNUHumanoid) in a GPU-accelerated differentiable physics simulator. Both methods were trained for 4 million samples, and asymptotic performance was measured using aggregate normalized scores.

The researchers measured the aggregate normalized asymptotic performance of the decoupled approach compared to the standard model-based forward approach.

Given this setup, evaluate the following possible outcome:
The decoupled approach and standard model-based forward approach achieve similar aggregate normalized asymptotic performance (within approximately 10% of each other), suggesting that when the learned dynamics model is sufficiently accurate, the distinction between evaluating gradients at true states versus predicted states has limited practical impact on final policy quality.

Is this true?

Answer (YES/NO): NO